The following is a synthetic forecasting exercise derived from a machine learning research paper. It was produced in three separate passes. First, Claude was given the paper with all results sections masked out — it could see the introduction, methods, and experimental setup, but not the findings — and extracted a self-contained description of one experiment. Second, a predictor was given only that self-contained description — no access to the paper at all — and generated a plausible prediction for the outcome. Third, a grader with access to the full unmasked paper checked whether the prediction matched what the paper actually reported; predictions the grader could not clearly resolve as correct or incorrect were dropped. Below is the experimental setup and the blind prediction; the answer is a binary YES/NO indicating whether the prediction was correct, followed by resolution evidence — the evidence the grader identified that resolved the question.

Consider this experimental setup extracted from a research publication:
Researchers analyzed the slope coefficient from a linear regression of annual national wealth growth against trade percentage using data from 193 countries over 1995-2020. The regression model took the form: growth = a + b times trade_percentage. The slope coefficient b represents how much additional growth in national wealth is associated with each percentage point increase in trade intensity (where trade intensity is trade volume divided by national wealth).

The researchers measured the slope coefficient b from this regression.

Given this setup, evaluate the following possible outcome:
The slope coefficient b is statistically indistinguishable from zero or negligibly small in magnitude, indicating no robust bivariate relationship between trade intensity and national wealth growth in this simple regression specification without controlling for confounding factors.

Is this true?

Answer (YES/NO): NO